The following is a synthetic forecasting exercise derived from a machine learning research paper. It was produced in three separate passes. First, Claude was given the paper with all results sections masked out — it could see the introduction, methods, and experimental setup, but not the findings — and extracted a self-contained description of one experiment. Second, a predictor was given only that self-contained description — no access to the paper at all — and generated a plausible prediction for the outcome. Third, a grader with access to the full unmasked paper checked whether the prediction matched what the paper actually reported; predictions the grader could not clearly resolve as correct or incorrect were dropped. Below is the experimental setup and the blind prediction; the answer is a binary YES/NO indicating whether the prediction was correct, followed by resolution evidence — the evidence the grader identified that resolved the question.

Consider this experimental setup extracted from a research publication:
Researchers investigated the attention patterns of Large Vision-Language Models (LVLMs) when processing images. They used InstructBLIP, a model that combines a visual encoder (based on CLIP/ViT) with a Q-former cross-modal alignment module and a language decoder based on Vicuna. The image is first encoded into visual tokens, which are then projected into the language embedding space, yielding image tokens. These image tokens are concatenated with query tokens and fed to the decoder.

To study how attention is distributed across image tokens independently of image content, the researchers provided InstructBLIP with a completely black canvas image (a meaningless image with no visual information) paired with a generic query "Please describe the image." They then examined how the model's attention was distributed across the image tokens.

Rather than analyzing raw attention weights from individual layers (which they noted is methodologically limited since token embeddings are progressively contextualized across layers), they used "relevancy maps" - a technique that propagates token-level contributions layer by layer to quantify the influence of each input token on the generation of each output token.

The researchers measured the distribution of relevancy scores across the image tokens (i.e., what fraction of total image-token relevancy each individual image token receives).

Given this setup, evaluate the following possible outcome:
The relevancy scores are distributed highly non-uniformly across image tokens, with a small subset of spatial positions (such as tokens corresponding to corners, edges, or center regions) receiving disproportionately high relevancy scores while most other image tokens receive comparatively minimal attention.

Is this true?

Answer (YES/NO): YES